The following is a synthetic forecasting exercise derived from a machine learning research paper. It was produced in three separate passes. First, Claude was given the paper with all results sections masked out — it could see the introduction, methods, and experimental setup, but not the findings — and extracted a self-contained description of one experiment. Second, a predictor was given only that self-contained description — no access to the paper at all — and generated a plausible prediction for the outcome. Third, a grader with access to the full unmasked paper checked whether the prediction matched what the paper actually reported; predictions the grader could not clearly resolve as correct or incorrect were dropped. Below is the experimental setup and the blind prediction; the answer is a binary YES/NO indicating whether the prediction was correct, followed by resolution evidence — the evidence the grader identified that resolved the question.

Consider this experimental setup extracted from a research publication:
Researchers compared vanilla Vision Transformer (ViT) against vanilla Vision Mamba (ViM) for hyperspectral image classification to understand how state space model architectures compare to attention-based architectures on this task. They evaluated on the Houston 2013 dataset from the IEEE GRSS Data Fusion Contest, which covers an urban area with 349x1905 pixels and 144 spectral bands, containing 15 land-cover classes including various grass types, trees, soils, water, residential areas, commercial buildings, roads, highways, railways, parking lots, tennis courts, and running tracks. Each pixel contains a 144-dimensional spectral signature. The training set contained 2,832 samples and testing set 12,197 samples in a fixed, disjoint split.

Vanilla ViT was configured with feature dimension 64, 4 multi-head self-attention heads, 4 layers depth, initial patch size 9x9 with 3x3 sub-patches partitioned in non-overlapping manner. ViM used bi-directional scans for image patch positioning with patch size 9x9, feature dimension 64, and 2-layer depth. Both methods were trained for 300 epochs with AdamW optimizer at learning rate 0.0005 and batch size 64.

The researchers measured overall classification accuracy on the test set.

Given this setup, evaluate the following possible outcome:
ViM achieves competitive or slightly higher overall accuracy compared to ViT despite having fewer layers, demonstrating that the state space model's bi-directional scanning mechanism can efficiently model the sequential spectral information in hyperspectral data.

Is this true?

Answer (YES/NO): NO